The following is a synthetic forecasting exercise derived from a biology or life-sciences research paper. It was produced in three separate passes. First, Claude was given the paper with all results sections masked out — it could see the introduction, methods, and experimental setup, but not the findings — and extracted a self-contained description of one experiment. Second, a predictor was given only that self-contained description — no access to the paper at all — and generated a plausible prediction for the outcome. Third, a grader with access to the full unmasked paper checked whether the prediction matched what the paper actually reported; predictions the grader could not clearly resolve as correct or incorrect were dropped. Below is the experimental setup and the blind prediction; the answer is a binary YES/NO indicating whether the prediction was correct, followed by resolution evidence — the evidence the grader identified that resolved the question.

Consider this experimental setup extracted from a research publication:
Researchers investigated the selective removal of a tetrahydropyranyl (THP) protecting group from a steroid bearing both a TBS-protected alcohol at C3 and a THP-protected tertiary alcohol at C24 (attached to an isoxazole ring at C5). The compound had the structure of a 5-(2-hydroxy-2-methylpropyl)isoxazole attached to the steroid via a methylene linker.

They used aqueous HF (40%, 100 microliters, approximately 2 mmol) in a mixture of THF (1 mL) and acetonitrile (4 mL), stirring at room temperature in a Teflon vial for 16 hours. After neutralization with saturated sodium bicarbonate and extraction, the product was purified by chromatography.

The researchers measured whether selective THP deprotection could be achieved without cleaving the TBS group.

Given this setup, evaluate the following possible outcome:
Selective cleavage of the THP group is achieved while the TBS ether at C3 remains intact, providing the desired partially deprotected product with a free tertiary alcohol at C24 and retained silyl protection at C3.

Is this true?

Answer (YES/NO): NO